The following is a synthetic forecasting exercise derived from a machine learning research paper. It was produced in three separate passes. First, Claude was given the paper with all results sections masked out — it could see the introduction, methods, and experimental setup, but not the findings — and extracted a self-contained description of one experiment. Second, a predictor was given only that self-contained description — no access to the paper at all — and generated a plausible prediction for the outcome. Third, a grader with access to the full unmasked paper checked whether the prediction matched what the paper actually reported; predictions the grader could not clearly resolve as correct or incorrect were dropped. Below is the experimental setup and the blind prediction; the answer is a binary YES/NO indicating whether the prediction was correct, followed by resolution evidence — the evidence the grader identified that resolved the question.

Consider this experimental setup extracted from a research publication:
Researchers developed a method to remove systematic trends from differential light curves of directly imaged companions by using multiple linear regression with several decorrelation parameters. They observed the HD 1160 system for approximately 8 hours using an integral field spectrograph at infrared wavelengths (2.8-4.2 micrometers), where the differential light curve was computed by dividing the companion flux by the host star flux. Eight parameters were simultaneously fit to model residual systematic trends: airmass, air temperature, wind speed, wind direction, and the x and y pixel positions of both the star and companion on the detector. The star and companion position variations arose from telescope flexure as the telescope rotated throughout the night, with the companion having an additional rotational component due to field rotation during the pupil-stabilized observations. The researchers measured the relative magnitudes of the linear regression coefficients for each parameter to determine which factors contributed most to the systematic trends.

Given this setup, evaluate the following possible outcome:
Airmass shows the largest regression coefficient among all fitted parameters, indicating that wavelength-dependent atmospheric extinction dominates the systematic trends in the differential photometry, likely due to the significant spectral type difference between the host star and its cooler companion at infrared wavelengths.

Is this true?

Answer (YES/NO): YES